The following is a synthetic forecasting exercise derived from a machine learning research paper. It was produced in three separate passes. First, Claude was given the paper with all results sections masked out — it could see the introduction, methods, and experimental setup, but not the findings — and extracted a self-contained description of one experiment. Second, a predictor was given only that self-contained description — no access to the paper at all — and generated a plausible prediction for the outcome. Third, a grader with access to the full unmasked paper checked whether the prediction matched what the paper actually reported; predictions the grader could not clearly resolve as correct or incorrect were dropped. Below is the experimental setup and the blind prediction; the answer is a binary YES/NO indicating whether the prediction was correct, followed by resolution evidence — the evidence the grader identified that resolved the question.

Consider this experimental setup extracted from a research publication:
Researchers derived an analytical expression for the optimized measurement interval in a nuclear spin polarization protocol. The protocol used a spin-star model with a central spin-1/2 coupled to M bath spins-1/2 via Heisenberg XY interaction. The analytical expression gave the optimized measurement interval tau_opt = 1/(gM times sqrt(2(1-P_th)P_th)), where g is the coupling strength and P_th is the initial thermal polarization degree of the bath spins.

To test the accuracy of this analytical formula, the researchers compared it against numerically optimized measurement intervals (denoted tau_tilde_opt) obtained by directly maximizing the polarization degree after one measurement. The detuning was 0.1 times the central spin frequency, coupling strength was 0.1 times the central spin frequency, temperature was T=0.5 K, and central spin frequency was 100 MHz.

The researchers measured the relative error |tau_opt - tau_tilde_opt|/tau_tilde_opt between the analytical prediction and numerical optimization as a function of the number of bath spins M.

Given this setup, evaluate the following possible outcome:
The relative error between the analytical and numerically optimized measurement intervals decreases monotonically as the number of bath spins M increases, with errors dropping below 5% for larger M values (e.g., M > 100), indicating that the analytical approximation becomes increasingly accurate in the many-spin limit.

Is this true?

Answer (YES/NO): NO